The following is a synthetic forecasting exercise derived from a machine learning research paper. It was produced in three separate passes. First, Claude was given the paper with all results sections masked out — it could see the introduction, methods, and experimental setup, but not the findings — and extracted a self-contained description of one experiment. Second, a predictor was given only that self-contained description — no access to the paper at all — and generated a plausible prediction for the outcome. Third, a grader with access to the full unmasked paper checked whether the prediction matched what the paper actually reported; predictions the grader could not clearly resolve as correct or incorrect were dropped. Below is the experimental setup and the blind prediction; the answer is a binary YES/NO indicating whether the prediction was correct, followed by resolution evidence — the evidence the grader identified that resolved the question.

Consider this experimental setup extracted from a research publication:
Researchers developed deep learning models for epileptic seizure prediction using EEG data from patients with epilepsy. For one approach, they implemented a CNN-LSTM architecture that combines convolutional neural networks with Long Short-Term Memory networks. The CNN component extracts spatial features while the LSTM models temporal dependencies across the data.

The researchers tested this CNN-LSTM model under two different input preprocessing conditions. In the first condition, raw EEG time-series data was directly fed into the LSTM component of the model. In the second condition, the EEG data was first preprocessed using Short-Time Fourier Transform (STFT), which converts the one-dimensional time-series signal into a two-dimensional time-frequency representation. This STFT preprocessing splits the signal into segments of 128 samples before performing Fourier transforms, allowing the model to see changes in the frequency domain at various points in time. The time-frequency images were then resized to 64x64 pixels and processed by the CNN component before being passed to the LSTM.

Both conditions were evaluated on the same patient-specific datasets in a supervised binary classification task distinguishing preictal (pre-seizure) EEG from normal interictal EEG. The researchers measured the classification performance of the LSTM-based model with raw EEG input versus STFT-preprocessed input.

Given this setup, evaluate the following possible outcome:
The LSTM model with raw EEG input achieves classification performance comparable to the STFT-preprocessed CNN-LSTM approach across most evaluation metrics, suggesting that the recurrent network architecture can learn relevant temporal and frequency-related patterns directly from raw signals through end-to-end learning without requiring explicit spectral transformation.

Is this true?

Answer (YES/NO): NO